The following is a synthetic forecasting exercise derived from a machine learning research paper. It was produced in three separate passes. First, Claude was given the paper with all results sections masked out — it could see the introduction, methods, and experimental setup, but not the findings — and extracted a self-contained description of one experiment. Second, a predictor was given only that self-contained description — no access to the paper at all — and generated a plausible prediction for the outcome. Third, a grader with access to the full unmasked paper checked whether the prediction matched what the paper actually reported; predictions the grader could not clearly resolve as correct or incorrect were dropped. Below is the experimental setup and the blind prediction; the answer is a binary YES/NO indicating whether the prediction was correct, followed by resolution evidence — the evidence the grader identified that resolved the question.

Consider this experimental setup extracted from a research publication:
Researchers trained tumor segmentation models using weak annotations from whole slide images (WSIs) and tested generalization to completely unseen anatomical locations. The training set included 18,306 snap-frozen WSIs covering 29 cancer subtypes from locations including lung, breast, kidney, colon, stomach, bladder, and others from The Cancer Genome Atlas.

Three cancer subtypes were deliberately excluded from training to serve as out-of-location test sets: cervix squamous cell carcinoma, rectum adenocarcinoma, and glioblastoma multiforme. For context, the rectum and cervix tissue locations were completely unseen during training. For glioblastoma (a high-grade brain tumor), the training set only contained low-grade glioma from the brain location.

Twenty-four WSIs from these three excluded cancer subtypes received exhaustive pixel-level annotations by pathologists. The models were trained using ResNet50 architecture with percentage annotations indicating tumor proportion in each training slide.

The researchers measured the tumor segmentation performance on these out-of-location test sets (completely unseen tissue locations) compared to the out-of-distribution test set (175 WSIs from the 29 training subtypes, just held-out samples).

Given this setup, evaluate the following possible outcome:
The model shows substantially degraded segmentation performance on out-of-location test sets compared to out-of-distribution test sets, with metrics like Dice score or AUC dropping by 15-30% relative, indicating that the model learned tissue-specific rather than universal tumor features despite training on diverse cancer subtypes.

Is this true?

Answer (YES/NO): NO